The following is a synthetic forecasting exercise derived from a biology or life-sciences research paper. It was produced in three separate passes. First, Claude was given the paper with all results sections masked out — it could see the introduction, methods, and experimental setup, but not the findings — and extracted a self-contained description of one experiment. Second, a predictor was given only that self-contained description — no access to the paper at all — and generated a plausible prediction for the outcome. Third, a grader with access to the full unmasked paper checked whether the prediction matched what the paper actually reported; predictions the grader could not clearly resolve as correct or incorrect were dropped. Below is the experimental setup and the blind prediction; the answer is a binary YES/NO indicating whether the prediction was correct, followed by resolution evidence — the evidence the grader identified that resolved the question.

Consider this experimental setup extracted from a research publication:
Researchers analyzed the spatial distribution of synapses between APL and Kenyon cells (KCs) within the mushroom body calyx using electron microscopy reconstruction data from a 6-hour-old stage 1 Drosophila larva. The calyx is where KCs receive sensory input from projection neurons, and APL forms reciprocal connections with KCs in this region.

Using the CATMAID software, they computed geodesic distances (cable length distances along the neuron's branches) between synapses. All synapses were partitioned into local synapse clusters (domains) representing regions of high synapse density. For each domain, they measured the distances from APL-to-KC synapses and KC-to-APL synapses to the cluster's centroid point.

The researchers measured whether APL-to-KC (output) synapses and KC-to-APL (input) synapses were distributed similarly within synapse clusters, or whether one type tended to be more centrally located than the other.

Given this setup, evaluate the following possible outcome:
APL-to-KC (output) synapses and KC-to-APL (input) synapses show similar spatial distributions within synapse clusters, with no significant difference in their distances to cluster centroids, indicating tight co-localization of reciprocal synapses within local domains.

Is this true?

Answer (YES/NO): NO